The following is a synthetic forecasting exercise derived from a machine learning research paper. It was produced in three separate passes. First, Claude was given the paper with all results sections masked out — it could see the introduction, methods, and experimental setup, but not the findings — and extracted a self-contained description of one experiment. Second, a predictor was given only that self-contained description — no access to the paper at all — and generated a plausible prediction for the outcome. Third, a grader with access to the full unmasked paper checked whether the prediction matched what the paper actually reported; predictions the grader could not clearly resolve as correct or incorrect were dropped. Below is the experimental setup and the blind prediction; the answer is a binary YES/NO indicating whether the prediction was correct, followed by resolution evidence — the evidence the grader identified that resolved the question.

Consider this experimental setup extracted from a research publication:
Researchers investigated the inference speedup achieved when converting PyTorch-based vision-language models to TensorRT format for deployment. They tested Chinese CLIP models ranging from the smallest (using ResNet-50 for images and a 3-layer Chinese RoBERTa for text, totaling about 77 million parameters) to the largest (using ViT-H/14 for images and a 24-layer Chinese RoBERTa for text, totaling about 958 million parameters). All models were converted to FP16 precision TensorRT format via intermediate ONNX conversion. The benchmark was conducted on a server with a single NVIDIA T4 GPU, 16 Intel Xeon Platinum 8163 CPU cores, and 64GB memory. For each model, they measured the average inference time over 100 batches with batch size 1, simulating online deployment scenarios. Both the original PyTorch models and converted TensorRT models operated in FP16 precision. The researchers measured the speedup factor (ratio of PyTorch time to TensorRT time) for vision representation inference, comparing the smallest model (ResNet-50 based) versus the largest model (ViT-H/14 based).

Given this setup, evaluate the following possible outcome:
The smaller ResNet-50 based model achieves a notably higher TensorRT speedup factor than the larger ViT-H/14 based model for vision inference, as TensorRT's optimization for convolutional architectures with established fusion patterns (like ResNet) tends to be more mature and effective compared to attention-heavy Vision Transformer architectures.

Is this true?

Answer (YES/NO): YES